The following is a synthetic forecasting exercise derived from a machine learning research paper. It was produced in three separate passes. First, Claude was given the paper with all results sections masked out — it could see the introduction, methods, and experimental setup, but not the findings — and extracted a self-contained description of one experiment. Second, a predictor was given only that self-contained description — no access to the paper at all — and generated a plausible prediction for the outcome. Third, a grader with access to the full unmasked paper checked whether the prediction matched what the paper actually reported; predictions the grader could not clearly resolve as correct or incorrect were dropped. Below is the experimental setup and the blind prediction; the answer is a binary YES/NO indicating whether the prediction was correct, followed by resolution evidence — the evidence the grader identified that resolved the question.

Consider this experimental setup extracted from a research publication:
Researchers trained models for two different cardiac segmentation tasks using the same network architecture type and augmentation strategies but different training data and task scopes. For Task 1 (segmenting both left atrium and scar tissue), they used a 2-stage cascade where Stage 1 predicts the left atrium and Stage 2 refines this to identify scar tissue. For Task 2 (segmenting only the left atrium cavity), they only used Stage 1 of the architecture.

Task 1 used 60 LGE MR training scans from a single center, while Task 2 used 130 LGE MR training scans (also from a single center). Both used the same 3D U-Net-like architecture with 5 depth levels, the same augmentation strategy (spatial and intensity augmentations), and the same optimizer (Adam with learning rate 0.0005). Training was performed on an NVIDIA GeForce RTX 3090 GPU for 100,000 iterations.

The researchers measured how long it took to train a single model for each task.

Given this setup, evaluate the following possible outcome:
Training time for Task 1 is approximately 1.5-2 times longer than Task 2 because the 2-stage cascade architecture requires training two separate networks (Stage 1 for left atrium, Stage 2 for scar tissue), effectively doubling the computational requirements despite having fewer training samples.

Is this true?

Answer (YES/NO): YES